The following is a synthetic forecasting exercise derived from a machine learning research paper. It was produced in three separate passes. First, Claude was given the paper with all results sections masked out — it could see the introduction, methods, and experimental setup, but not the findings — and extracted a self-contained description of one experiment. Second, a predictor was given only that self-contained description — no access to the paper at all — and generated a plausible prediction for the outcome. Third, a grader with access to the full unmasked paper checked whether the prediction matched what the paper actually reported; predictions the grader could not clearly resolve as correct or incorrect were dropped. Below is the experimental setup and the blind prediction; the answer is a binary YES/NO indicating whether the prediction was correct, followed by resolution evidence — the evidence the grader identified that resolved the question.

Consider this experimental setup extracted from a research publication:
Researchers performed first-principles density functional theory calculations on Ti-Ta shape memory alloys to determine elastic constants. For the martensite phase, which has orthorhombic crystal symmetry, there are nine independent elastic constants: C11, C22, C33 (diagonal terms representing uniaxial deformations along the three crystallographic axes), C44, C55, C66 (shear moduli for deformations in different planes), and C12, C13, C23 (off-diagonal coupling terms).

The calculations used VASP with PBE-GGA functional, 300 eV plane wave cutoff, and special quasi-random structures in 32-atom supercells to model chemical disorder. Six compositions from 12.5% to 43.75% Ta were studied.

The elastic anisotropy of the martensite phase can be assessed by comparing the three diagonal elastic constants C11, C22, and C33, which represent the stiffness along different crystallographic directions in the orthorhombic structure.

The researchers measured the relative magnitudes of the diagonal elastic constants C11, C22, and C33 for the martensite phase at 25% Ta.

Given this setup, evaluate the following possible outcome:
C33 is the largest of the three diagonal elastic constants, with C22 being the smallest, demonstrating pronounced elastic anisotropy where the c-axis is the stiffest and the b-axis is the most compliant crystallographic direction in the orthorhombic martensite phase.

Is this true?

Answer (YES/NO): NO